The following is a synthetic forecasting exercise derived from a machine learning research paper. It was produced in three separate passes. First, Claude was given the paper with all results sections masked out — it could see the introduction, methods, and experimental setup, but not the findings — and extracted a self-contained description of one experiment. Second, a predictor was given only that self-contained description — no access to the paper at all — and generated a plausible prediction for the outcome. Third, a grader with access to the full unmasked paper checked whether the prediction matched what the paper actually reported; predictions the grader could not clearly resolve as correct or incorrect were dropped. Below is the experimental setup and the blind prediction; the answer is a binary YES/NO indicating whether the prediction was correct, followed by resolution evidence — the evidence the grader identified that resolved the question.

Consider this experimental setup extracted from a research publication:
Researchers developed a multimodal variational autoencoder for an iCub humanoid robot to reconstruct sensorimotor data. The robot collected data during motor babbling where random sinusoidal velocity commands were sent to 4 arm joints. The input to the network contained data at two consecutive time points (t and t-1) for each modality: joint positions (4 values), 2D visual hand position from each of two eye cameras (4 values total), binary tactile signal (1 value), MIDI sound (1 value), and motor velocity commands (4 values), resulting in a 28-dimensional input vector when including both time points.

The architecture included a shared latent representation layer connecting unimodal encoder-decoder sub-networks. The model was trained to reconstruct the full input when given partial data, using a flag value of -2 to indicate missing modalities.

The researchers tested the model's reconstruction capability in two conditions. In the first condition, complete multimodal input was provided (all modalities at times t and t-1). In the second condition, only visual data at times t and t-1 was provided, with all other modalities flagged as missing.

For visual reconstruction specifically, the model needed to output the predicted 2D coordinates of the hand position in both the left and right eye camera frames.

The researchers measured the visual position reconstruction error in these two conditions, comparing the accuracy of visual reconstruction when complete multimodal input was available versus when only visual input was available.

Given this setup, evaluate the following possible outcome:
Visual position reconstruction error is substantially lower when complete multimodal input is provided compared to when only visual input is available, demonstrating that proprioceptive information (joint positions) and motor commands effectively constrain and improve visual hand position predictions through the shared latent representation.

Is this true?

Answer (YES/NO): NO